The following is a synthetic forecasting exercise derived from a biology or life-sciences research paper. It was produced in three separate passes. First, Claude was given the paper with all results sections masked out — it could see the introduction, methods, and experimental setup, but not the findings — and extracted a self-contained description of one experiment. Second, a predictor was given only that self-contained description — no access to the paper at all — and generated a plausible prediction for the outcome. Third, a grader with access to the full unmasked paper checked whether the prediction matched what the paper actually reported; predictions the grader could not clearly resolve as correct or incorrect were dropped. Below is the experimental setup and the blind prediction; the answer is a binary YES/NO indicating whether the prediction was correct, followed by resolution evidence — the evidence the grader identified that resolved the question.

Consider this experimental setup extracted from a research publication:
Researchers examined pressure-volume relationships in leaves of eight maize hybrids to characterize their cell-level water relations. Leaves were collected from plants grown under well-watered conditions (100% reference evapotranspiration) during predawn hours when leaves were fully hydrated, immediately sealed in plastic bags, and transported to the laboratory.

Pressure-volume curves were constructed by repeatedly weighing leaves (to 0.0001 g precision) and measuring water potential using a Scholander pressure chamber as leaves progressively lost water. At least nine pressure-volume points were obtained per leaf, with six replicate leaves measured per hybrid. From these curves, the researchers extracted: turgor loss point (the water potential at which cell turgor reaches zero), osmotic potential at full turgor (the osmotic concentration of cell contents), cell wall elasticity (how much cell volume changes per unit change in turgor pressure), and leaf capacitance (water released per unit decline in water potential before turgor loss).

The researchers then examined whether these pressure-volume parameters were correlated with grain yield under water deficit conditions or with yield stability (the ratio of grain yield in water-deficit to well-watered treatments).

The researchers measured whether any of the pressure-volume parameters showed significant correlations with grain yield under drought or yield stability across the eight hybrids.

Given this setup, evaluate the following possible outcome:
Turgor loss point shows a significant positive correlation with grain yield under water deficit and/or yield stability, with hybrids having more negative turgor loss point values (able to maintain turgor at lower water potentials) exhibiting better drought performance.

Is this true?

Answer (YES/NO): NO